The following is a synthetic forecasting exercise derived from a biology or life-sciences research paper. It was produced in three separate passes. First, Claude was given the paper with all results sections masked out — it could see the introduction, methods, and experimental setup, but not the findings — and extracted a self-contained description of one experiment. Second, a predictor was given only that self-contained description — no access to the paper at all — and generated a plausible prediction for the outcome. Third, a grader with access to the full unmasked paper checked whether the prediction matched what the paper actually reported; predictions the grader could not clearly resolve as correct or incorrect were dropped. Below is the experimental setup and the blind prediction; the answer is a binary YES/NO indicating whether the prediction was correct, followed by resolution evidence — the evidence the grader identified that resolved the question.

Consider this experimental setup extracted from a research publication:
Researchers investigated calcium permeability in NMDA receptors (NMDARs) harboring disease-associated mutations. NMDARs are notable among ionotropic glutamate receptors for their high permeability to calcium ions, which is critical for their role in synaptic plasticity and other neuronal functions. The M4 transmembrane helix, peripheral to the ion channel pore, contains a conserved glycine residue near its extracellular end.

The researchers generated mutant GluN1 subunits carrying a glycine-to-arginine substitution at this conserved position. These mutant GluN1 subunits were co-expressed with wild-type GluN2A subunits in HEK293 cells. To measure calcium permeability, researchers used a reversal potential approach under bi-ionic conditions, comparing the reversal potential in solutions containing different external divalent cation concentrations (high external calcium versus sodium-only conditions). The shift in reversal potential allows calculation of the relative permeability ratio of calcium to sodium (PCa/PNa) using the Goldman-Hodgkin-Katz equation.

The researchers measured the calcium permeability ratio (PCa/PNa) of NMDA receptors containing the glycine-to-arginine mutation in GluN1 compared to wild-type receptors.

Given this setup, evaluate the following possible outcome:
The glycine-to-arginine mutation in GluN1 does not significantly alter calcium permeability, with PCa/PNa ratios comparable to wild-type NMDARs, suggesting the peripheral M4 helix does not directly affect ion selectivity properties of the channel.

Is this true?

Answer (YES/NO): NO